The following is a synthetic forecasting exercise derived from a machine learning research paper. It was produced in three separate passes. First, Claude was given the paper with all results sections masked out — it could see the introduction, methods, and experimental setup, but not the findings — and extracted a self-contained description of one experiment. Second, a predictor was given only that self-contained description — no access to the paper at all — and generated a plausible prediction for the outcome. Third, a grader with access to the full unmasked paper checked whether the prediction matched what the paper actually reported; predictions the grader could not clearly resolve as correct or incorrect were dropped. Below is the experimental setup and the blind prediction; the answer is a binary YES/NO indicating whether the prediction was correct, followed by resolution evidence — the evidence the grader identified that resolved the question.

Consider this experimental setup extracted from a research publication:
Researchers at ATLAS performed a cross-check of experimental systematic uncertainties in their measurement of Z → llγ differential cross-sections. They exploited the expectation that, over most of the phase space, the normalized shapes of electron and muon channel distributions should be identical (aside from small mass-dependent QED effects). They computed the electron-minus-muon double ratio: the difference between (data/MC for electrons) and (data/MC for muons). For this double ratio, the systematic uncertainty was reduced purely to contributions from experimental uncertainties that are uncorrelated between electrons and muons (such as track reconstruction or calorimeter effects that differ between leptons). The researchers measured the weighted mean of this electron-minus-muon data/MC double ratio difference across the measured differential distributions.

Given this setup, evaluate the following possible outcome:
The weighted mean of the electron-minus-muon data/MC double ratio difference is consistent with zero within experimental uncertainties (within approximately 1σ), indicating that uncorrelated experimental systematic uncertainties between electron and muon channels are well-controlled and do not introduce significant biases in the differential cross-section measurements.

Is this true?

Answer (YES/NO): YES